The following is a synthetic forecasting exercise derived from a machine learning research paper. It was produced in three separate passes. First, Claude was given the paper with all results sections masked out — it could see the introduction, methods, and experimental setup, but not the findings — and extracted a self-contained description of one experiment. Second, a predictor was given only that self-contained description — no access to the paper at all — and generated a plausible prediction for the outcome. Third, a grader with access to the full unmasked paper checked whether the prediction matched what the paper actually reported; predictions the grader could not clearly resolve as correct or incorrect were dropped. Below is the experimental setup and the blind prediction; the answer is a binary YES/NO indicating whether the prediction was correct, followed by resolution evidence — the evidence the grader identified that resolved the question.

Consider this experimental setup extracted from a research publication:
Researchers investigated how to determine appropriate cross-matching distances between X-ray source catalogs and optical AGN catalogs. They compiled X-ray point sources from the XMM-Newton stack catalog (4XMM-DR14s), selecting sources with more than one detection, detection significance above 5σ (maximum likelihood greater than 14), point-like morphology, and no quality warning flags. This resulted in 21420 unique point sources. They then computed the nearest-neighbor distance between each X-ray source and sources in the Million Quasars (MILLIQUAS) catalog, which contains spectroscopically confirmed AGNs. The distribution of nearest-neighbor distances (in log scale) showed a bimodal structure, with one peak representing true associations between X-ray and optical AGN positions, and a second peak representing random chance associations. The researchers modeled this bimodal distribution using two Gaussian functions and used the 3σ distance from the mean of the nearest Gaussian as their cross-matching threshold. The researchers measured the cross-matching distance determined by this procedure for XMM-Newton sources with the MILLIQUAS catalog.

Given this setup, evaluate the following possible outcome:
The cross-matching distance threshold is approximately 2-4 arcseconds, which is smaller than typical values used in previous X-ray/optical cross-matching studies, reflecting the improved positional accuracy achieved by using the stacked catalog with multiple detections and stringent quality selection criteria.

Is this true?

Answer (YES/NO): NO